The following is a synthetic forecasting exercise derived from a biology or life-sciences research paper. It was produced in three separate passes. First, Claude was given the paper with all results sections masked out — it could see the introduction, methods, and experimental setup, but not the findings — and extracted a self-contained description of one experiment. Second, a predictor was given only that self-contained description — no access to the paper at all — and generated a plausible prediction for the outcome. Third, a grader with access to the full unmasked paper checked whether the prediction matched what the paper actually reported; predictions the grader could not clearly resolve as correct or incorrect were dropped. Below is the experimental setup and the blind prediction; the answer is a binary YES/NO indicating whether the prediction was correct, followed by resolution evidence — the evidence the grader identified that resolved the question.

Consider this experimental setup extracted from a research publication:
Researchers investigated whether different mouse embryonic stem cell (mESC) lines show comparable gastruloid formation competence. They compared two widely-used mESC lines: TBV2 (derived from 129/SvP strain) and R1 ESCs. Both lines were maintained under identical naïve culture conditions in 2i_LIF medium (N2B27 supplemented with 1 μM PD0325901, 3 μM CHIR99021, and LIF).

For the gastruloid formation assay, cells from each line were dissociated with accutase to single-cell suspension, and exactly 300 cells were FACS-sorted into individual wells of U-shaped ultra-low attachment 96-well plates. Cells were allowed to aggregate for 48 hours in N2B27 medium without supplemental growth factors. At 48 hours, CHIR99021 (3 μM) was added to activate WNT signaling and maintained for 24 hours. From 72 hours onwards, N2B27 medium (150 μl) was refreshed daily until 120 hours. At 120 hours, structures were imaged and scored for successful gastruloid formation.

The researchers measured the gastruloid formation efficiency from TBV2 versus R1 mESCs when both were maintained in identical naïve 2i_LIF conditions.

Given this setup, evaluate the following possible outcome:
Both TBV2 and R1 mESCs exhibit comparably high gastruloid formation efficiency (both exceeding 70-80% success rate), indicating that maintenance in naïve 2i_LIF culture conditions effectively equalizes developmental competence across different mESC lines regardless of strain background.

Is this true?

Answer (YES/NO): YES